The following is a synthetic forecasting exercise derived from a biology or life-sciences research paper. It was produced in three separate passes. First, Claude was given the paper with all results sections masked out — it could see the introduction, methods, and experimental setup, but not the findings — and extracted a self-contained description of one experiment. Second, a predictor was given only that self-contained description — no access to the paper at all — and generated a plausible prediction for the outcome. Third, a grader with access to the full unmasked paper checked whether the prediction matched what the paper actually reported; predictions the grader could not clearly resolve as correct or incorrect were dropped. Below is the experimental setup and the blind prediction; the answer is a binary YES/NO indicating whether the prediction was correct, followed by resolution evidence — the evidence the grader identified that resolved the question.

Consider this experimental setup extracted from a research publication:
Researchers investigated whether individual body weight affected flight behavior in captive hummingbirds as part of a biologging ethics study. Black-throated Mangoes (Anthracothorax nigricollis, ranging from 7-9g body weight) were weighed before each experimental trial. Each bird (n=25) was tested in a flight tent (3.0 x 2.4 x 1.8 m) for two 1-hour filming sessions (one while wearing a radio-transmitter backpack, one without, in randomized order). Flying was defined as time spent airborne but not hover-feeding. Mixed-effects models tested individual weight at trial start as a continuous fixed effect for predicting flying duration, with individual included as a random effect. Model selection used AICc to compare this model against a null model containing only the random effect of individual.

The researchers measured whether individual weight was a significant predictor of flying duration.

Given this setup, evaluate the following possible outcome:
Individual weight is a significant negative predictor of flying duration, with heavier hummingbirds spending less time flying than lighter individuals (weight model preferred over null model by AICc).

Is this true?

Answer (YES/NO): NO